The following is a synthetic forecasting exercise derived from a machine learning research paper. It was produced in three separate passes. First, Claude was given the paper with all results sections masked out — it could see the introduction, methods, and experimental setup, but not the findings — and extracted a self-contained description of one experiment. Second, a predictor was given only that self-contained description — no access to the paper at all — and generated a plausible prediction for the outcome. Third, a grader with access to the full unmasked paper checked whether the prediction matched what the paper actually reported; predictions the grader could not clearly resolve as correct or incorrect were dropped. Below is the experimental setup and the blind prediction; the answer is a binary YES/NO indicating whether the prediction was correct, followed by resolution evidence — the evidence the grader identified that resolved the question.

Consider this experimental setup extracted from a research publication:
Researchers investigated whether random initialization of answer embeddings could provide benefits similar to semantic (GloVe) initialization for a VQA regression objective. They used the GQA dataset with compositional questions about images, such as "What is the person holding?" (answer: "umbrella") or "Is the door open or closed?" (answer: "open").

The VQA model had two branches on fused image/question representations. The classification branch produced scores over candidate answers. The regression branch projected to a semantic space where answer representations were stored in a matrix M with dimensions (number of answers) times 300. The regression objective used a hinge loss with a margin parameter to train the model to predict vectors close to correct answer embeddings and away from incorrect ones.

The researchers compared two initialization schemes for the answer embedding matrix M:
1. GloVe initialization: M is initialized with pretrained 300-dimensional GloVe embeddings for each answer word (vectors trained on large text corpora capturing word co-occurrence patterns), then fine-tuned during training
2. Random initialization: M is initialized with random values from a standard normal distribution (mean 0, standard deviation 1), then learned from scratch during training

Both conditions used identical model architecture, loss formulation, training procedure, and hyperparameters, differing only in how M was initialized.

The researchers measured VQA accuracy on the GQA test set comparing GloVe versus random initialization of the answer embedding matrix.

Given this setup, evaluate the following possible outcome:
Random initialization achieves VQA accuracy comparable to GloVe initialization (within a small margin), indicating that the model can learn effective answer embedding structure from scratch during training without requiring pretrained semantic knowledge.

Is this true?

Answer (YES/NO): NO